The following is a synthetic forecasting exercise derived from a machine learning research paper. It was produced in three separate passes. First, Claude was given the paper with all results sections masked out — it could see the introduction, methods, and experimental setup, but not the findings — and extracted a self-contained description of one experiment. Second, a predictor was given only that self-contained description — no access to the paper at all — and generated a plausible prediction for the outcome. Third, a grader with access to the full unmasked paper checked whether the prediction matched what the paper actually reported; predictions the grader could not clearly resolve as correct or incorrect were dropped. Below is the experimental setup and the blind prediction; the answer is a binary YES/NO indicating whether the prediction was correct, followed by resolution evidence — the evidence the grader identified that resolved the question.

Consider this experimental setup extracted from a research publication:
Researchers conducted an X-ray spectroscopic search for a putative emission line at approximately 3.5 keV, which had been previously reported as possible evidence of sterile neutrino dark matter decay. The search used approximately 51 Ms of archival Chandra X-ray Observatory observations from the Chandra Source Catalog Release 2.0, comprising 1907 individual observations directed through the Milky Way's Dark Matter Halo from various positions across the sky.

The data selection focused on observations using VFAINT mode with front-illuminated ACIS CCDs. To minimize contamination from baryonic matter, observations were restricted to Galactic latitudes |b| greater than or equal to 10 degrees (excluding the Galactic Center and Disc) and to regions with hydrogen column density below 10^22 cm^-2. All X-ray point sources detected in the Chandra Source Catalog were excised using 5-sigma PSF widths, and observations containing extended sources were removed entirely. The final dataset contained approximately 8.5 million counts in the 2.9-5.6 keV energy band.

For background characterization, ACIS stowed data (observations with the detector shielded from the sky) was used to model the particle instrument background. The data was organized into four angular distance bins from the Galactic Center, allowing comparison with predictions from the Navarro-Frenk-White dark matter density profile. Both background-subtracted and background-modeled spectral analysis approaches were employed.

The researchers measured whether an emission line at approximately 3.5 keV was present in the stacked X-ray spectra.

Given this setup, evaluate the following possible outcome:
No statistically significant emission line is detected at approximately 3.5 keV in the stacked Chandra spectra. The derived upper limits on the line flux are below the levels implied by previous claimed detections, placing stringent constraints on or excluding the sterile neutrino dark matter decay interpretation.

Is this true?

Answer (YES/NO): NO